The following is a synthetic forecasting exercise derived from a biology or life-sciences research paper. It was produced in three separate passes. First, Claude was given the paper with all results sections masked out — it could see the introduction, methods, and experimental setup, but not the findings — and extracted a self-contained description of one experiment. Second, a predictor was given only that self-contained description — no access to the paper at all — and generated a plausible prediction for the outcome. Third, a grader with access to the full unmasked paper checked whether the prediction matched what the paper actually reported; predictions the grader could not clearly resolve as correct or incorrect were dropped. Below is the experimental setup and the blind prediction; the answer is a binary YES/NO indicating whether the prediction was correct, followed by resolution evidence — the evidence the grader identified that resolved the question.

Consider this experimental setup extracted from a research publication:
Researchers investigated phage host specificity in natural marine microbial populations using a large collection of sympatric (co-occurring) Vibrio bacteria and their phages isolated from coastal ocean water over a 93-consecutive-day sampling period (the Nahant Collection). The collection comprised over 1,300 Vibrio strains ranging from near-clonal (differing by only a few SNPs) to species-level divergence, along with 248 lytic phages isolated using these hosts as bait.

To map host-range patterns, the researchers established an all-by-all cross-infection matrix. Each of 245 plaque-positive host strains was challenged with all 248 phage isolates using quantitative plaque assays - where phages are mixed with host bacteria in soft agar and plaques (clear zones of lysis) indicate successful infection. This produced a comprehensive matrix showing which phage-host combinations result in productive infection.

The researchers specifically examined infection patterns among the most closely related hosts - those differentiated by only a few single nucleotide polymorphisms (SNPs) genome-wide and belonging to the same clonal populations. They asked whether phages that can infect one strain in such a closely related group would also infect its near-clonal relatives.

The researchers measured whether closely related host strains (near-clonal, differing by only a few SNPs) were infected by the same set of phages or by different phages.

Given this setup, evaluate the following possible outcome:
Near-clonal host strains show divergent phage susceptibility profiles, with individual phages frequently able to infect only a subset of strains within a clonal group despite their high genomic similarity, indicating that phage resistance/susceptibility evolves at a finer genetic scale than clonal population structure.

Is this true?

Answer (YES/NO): YES